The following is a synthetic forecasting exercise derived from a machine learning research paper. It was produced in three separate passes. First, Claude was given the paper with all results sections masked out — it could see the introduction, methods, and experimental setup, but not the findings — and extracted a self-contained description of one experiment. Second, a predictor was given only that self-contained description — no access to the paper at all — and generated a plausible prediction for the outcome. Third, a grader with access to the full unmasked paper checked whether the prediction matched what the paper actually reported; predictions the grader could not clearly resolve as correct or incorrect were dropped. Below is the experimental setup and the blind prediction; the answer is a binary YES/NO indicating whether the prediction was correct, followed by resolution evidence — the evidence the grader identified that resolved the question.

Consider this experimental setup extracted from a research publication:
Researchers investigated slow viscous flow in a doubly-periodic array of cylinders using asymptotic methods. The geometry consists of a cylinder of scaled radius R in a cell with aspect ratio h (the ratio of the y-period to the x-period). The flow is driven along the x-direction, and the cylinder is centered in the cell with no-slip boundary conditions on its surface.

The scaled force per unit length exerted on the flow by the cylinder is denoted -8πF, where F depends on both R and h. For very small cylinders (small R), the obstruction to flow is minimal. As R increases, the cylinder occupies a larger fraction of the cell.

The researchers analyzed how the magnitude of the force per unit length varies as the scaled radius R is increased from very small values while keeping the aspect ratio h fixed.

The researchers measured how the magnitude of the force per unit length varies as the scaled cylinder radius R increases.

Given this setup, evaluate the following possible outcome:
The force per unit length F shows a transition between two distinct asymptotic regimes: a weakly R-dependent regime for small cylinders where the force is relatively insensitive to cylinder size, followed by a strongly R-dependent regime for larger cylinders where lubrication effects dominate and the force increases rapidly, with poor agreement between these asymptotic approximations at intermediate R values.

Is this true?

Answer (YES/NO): NO